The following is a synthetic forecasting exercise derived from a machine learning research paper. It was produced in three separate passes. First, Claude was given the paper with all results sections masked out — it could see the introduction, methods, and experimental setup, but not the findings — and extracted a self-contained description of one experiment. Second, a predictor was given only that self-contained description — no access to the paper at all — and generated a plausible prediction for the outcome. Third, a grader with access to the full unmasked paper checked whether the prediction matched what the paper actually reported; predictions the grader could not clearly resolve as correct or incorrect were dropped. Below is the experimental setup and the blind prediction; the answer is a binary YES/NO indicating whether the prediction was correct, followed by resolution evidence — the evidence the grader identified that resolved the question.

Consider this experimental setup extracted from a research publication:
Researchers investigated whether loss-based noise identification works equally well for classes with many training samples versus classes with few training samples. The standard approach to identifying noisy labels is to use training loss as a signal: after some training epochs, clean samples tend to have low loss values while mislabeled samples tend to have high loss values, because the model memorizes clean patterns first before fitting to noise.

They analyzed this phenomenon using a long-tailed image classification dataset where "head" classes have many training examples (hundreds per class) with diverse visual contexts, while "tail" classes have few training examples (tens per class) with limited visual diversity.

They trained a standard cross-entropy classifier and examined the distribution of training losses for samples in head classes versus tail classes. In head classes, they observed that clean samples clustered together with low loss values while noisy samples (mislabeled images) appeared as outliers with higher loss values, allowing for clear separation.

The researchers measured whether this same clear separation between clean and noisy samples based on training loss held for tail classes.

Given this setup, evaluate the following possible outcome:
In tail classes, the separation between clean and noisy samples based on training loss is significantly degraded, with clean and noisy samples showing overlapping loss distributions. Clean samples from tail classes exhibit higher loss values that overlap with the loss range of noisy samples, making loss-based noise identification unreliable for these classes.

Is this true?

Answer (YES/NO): YES